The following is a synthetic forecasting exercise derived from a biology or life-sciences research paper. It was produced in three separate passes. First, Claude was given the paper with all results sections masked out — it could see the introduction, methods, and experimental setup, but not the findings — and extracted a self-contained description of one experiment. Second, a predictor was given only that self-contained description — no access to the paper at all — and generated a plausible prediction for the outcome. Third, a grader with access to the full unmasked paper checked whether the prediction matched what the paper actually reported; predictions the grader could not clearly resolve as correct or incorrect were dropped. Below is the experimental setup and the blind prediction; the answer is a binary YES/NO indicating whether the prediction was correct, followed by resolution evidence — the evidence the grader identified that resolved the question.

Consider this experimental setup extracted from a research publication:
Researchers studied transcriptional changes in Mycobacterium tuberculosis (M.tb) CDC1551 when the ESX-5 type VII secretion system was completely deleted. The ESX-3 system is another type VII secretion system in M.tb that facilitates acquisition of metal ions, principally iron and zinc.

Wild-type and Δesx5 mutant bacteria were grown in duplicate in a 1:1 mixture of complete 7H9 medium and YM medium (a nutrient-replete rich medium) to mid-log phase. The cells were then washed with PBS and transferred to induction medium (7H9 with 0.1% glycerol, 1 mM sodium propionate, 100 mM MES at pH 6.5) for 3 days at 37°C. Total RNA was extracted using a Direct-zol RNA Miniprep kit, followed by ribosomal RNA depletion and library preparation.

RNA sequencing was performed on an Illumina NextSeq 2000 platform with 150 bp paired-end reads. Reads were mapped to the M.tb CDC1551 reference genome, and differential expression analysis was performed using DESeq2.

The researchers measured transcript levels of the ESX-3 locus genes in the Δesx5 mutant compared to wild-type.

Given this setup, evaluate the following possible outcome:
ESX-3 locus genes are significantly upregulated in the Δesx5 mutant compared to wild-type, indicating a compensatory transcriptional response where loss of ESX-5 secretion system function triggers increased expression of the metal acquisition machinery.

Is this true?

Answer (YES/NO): NO